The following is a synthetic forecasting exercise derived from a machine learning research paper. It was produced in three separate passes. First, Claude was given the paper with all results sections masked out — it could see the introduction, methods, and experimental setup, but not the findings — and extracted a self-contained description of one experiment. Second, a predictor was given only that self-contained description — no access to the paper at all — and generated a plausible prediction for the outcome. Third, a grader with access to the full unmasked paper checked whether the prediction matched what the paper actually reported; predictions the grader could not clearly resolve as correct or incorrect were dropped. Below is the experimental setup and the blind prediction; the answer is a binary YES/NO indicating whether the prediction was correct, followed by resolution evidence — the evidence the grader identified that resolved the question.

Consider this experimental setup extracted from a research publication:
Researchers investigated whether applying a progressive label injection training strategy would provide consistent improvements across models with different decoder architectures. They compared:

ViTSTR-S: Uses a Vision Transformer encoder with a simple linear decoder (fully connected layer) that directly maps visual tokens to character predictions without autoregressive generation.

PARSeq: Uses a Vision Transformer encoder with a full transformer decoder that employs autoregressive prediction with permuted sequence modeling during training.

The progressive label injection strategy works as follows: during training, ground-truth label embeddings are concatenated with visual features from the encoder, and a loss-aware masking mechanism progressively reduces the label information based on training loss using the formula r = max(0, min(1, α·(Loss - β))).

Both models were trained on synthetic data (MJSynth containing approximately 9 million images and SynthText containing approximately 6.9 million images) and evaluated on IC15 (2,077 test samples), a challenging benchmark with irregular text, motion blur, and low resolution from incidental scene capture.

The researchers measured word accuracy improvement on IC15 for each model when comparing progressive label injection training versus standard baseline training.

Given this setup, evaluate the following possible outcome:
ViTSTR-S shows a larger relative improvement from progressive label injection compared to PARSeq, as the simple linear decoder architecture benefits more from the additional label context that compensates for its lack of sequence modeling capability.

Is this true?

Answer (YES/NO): YES